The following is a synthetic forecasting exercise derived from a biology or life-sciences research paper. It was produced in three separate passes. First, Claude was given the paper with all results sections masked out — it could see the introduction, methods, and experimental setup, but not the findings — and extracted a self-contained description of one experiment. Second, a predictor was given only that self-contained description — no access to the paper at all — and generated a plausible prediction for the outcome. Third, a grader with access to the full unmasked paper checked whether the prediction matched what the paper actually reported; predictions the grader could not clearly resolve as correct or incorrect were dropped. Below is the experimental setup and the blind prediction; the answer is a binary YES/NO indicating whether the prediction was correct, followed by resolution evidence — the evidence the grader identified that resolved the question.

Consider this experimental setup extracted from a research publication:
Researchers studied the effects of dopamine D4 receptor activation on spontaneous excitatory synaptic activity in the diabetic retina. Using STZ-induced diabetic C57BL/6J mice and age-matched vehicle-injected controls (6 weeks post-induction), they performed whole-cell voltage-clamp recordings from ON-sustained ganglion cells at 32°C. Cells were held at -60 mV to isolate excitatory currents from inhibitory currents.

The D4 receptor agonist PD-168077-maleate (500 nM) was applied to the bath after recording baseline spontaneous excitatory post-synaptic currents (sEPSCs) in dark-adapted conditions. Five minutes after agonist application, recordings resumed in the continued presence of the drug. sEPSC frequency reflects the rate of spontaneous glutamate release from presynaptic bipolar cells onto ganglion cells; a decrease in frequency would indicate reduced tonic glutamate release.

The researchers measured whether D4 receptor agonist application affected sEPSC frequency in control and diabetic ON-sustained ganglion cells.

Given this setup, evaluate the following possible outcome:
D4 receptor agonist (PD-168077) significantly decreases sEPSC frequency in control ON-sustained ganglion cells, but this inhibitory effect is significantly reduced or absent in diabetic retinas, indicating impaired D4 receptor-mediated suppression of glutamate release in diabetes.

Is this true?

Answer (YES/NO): NO